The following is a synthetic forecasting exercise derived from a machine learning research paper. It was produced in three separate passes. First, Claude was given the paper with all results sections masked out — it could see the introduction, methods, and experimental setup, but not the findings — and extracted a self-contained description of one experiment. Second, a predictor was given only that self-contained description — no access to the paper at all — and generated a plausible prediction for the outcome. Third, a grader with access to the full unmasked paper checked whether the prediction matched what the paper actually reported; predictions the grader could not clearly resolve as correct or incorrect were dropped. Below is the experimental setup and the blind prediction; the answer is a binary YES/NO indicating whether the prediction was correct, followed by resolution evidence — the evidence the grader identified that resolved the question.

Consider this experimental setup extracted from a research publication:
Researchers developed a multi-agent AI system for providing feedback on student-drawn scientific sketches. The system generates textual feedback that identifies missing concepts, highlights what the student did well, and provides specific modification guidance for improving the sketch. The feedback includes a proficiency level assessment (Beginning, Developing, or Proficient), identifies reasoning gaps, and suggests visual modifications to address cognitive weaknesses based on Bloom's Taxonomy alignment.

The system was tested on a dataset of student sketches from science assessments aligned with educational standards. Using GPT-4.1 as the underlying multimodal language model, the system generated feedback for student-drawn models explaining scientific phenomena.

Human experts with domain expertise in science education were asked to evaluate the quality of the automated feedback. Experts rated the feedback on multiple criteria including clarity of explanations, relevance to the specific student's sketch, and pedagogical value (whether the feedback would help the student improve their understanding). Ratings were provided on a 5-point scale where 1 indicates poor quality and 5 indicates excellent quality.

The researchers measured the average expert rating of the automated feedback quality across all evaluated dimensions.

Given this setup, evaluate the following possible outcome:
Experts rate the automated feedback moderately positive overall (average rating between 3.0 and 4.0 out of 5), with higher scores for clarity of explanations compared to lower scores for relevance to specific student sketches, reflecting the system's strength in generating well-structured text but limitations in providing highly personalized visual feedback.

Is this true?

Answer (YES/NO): NO